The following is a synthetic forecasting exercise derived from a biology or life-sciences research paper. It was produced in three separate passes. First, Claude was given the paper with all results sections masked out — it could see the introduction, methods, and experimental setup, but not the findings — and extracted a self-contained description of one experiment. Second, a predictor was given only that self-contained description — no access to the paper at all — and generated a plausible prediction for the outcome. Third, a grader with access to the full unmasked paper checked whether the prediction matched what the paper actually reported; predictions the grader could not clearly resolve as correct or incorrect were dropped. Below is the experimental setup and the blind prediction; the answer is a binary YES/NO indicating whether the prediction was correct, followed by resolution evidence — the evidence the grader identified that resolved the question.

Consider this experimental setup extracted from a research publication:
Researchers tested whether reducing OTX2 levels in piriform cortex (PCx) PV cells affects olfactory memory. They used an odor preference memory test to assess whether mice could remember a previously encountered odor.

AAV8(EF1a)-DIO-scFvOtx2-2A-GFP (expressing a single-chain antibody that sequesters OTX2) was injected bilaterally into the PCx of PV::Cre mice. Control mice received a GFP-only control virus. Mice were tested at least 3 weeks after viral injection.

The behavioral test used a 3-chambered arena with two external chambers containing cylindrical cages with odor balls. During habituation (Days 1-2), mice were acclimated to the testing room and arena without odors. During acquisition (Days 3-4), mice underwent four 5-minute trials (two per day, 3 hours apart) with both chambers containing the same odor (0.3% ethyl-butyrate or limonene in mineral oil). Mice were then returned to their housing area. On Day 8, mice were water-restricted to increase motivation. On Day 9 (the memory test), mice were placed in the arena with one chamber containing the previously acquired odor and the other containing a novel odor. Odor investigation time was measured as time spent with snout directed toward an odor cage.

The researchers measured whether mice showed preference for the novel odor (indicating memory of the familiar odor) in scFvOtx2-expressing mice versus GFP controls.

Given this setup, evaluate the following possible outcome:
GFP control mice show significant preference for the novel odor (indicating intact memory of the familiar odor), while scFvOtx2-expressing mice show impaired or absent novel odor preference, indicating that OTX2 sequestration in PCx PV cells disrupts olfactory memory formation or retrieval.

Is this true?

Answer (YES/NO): YES